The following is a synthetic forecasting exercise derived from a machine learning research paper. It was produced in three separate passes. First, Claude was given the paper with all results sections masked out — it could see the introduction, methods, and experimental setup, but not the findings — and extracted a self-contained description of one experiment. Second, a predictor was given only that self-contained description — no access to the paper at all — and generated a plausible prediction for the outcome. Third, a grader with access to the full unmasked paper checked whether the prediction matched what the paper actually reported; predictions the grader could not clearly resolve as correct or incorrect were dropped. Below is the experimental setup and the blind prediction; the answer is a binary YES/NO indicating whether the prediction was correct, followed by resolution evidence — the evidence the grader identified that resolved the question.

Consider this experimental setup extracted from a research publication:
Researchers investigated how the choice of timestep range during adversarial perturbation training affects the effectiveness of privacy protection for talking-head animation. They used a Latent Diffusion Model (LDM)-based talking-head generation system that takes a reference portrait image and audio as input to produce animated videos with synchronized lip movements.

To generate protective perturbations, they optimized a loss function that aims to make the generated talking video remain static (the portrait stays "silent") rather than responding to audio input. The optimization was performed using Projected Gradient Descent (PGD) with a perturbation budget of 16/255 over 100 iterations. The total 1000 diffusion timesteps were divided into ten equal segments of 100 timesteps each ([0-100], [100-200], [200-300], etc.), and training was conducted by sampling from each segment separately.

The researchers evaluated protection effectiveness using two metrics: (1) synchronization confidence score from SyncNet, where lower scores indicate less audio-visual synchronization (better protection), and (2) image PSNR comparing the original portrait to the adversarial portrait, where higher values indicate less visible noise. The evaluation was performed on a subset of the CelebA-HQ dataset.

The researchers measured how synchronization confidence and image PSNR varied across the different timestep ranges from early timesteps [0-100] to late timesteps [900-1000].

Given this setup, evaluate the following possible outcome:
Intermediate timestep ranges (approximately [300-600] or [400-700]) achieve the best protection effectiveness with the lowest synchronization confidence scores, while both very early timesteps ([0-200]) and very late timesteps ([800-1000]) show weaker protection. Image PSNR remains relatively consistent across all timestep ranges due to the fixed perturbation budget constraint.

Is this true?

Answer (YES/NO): NO